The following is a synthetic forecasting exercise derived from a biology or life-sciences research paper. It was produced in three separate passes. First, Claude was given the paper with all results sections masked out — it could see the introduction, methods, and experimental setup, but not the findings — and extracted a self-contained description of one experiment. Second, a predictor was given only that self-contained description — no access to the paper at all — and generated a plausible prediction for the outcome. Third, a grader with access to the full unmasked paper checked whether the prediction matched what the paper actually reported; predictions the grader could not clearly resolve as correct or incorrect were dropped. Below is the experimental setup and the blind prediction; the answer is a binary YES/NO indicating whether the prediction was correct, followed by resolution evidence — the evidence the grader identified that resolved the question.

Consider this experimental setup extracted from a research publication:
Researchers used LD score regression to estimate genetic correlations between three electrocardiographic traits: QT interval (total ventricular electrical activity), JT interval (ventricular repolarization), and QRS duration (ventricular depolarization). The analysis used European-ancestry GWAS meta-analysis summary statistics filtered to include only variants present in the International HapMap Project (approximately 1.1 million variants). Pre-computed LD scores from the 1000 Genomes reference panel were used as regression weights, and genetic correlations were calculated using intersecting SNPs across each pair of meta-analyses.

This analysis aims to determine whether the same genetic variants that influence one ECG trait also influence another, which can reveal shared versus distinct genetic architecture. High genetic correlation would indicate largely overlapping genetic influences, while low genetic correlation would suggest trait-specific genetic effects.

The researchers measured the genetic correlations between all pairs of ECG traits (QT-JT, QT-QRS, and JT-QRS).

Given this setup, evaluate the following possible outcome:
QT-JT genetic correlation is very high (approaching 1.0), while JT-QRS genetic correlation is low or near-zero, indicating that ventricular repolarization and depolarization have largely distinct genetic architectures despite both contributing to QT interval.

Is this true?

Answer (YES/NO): NO